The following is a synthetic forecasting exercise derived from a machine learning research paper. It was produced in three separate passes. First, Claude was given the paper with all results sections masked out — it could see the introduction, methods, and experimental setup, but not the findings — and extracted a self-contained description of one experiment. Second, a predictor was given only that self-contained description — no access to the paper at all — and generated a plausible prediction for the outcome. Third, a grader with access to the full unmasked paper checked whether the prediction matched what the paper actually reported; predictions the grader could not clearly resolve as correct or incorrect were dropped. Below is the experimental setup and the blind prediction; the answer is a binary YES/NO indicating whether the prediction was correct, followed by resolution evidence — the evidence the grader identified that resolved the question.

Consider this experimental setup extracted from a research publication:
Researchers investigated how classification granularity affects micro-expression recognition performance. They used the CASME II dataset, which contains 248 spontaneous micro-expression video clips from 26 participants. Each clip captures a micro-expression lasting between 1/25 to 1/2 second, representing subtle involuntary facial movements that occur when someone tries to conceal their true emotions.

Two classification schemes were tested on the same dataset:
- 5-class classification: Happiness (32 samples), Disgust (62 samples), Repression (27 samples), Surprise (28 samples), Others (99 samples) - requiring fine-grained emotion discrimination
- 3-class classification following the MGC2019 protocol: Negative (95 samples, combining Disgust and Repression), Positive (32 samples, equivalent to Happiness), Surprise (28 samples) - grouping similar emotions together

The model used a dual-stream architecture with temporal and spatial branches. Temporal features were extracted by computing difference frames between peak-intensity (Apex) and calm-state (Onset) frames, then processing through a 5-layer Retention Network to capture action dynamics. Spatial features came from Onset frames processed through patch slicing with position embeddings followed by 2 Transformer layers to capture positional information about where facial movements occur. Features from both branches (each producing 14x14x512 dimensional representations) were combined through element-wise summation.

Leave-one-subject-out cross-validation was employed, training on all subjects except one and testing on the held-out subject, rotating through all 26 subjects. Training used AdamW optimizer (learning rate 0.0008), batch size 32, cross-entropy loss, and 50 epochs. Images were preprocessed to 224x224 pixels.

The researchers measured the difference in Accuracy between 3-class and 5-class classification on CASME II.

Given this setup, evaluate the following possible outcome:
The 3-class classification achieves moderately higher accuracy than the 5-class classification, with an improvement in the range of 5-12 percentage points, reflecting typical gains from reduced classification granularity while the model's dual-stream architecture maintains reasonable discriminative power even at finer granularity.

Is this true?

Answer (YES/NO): YES